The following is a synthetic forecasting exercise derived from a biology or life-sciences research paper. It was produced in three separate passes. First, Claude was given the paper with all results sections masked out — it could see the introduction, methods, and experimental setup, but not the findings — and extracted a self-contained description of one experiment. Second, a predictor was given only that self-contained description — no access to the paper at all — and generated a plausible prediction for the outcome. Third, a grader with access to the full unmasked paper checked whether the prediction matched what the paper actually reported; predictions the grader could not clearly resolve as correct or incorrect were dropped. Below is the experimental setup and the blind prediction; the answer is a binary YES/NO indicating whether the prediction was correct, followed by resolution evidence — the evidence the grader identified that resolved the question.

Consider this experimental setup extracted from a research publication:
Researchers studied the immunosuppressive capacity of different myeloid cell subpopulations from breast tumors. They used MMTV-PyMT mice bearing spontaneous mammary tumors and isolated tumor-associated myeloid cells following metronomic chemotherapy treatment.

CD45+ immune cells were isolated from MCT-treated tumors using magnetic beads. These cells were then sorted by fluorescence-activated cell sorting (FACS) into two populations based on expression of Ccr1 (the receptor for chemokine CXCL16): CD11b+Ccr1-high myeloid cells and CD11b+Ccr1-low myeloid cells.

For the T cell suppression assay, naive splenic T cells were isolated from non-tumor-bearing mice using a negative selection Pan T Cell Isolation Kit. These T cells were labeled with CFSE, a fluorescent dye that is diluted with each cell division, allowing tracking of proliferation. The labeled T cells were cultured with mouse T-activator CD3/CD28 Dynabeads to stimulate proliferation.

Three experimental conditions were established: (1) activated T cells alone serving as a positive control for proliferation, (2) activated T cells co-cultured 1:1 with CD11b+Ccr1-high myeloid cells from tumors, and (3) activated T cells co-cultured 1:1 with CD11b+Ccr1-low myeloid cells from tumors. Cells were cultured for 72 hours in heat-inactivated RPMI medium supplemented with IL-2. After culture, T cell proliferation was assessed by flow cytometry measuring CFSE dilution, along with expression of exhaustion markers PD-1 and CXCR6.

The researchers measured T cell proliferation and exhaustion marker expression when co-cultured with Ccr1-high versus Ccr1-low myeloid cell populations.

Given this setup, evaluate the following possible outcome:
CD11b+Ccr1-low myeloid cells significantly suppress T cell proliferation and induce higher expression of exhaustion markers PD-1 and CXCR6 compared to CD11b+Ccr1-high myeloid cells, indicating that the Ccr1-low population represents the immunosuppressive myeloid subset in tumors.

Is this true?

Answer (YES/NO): NO